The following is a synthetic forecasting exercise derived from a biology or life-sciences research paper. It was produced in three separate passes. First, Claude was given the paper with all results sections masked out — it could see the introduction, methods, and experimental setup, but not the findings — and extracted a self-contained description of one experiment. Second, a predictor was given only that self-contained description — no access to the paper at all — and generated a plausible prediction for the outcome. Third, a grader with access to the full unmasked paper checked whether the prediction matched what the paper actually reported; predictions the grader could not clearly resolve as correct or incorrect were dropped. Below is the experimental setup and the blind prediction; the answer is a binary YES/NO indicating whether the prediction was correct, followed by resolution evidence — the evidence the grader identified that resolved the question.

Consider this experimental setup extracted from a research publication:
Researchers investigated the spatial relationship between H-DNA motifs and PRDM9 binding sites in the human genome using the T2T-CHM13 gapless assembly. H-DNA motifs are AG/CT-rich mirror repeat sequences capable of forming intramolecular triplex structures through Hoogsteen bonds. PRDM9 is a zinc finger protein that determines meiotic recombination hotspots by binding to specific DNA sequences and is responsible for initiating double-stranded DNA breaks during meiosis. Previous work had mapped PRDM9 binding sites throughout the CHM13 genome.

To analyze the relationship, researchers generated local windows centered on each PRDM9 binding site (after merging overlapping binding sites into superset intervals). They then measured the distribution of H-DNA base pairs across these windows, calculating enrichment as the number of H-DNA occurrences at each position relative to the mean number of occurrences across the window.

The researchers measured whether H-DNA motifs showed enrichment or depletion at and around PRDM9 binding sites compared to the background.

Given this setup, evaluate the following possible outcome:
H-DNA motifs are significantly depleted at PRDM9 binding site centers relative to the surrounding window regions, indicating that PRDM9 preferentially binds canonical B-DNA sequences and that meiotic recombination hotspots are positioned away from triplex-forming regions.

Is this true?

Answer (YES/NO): NO